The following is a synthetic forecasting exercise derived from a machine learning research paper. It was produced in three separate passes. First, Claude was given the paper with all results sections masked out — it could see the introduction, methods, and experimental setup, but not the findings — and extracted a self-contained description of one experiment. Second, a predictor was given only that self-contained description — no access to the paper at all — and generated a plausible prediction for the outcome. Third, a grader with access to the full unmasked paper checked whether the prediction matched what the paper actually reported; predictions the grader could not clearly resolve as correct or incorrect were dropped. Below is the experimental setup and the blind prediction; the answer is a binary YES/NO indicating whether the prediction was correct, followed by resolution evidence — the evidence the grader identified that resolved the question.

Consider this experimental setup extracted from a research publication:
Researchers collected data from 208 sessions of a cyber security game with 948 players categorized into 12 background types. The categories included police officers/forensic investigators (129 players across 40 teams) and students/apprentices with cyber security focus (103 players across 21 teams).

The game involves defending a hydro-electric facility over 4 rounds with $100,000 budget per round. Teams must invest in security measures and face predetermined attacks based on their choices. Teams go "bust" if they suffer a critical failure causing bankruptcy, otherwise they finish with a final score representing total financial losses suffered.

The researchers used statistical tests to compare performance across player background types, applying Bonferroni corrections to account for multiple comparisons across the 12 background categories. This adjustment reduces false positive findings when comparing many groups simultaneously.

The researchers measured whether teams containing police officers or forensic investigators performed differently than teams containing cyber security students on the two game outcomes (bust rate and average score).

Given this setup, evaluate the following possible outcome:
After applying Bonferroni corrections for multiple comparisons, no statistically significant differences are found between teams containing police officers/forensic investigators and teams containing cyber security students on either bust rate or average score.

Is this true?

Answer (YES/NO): YES